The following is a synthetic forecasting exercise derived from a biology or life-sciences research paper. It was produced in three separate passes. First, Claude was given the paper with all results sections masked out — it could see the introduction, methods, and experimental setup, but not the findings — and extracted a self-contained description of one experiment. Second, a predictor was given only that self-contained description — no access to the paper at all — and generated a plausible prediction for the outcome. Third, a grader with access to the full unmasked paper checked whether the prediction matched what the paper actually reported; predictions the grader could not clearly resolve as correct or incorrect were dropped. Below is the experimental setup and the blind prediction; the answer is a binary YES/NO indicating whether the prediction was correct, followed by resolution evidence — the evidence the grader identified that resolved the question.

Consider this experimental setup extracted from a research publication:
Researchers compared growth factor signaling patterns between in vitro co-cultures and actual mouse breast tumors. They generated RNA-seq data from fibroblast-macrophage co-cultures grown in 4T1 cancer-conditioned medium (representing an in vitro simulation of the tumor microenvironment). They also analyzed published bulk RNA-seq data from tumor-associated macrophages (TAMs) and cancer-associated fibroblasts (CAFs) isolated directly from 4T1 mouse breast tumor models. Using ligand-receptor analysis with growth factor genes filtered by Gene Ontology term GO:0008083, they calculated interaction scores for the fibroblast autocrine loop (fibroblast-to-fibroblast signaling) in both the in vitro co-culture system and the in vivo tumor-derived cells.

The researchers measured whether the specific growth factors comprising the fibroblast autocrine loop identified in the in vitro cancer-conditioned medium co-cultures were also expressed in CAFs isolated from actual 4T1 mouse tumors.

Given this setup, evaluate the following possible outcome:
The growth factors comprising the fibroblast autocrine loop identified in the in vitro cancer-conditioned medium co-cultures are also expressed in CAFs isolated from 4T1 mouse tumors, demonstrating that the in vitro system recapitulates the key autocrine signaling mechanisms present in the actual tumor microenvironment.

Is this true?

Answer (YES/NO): YES